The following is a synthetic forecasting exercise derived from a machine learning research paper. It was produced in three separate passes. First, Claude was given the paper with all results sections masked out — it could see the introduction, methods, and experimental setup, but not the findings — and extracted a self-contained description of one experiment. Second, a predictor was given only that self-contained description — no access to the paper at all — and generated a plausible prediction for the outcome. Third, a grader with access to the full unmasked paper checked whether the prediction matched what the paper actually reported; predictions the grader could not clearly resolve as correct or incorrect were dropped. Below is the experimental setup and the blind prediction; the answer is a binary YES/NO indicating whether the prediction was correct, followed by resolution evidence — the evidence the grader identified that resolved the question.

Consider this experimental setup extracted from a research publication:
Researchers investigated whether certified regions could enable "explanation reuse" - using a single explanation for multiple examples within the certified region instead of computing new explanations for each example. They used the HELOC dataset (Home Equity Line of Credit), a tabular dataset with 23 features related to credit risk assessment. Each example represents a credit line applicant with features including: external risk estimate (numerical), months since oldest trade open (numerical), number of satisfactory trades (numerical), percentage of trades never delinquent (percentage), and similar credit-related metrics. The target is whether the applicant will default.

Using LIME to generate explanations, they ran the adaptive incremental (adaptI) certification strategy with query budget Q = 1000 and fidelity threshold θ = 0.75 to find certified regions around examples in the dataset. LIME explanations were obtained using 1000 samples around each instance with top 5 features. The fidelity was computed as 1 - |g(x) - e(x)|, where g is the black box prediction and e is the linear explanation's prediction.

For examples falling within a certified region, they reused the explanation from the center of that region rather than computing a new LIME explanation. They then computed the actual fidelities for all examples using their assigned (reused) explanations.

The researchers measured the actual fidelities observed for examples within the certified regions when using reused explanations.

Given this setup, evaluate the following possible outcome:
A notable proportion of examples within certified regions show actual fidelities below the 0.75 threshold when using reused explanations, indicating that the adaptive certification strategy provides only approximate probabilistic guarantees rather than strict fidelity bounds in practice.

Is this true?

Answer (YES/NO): NO